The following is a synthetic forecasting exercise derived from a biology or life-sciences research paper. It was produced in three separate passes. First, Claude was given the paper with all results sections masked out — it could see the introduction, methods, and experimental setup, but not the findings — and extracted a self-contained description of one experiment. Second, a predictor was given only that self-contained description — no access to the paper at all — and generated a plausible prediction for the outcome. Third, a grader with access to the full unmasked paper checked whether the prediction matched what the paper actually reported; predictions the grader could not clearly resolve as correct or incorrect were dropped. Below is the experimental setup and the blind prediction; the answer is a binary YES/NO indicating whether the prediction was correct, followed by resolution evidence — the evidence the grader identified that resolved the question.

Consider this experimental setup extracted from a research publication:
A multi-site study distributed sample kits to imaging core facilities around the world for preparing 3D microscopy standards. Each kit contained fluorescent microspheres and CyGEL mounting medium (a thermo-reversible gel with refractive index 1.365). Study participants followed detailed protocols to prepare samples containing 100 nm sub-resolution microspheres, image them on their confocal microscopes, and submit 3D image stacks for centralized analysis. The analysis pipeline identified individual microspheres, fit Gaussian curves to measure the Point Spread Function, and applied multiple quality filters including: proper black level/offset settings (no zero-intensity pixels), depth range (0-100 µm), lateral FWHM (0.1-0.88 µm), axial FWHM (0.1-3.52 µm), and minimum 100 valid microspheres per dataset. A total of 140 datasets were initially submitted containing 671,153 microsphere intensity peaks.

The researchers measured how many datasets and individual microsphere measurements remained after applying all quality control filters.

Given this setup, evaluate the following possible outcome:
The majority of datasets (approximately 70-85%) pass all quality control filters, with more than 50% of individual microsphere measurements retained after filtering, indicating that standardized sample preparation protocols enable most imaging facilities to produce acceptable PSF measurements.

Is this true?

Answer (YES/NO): NO